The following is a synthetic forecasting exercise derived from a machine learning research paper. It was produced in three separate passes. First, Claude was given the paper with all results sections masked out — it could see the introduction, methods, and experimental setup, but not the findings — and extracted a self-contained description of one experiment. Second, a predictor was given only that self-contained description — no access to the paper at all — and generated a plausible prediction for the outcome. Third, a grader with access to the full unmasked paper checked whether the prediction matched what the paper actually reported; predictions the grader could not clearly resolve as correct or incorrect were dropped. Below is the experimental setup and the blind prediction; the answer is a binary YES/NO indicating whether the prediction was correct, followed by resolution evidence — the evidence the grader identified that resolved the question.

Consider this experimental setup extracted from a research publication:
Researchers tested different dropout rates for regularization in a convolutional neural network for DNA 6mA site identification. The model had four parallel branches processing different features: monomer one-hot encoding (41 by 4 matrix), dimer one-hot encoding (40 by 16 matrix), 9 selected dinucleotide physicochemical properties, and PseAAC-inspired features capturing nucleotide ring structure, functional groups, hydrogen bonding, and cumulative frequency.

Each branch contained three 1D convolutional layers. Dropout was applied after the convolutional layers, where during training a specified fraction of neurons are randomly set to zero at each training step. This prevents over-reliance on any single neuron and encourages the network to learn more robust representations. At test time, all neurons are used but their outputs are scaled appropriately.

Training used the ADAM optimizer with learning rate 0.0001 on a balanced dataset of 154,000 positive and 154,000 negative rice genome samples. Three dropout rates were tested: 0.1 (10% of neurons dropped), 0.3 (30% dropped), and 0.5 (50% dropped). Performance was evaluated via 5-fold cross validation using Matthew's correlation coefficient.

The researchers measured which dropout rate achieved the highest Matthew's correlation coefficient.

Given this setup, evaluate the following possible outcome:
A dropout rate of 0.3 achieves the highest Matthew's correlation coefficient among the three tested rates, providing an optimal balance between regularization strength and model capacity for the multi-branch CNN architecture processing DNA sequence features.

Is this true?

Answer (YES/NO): NO